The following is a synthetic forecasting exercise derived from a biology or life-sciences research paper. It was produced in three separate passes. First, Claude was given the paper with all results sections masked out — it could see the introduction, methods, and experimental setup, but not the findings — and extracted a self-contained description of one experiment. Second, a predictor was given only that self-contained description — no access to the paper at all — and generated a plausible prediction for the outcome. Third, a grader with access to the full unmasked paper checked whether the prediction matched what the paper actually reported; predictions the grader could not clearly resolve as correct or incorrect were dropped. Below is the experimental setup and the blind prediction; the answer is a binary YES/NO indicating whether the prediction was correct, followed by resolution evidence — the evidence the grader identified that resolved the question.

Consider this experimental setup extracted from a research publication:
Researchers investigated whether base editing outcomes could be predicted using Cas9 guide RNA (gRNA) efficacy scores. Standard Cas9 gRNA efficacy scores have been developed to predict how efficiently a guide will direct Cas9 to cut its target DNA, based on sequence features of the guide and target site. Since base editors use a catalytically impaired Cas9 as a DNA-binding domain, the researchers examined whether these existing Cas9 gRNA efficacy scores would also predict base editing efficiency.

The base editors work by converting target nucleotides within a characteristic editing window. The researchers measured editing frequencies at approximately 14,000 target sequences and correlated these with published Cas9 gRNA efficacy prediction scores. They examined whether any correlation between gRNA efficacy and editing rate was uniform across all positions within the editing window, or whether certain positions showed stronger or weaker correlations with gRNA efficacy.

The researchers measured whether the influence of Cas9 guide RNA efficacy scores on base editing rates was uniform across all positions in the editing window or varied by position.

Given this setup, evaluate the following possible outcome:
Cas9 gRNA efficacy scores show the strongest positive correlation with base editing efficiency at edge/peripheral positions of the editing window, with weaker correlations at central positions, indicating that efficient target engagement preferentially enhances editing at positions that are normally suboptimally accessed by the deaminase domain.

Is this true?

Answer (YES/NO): NO